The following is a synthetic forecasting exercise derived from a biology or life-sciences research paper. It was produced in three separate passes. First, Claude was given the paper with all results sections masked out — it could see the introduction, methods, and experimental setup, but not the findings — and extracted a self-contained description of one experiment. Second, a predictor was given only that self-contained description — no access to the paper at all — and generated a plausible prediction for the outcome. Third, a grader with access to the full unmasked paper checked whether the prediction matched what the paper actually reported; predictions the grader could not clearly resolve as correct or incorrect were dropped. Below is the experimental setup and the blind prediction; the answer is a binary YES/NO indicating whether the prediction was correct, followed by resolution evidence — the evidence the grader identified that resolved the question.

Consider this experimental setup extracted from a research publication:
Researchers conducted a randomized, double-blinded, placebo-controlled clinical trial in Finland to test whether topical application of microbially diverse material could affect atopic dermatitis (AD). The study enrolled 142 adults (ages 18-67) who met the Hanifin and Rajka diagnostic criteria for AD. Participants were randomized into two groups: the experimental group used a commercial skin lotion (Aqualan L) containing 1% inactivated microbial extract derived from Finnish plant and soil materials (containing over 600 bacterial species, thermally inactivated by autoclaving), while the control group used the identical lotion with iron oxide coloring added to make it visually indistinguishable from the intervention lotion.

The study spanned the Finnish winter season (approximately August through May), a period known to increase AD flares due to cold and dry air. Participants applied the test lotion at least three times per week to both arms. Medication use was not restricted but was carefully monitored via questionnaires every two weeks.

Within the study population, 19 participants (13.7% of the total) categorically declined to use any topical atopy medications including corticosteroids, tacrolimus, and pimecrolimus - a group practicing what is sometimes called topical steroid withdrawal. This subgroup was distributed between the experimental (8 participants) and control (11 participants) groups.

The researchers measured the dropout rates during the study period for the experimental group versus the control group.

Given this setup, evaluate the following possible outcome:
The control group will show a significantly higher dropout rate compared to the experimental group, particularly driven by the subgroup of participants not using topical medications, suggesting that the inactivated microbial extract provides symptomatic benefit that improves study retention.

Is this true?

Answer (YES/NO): NO